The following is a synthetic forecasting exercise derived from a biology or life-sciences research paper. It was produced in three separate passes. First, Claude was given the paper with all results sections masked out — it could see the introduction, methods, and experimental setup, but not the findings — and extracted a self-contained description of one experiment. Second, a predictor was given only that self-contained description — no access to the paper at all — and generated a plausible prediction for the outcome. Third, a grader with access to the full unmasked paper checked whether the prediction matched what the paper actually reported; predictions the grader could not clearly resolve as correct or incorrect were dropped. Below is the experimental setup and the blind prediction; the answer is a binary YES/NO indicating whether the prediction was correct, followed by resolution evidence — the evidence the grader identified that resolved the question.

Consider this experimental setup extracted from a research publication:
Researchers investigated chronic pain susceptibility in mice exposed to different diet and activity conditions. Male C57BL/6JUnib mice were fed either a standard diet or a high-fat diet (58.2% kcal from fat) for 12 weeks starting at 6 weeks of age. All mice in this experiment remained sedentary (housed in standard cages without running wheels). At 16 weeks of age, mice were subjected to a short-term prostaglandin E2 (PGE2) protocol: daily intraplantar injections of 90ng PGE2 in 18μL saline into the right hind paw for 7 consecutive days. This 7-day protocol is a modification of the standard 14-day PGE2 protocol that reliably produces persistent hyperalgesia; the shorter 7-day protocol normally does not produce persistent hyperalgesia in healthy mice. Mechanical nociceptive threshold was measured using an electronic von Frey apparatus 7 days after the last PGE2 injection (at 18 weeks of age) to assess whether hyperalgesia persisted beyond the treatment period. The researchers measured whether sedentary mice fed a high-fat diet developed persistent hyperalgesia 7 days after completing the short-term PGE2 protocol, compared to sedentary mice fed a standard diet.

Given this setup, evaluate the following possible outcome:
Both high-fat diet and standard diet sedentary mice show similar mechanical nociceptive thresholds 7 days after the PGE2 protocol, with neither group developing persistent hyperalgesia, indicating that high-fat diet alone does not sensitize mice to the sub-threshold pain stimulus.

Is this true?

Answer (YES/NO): NO